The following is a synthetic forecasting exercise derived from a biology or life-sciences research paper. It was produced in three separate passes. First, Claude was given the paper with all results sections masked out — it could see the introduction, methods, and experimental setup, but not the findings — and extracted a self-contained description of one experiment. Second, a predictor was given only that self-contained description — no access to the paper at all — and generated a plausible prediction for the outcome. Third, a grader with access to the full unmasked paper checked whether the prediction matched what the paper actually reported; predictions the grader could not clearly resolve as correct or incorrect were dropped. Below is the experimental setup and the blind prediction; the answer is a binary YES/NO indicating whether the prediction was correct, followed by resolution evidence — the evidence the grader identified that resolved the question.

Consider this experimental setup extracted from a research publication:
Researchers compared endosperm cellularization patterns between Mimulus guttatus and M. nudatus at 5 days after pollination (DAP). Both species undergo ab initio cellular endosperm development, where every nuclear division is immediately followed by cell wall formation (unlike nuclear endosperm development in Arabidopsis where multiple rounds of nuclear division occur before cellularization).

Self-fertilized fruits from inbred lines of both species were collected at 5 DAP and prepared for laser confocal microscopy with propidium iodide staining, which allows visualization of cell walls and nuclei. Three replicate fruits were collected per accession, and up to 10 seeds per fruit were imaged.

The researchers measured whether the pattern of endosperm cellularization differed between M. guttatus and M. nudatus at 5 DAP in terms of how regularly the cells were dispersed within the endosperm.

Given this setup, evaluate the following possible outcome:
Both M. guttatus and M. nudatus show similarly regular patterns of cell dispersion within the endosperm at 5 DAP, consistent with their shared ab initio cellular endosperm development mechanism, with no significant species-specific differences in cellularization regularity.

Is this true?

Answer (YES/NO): NO